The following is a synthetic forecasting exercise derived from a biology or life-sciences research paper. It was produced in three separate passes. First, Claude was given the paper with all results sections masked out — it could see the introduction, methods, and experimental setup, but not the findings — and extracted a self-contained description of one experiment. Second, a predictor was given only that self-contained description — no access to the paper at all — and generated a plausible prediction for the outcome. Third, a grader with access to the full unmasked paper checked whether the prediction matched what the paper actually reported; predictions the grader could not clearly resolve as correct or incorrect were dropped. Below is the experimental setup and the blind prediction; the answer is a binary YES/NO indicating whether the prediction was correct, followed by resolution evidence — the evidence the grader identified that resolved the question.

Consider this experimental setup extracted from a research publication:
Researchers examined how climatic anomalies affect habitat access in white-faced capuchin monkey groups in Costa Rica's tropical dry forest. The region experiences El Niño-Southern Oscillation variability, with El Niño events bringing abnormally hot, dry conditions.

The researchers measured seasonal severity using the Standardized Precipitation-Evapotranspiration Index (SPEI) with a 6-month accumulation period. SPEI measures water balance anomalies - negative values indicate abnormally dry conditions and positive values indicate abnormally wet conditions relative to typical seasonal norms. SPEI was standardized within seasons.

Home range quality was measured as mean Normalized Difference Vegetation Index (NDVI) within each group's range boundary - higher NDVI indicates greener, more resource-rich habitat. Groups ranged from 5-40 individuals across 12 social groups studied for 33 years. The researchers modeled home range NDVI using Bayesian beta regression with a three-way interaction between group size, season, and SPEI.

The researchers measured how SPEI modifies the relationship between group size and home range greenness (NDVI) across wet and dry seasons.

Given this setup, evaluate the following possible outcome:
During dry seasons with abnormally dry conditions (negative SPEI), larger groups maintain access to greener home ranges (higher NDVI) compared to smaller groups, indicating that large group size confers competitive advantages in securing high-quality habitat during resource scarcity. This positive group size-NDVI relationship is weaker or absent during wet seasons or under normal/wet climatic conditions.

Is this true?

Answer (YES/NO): NO